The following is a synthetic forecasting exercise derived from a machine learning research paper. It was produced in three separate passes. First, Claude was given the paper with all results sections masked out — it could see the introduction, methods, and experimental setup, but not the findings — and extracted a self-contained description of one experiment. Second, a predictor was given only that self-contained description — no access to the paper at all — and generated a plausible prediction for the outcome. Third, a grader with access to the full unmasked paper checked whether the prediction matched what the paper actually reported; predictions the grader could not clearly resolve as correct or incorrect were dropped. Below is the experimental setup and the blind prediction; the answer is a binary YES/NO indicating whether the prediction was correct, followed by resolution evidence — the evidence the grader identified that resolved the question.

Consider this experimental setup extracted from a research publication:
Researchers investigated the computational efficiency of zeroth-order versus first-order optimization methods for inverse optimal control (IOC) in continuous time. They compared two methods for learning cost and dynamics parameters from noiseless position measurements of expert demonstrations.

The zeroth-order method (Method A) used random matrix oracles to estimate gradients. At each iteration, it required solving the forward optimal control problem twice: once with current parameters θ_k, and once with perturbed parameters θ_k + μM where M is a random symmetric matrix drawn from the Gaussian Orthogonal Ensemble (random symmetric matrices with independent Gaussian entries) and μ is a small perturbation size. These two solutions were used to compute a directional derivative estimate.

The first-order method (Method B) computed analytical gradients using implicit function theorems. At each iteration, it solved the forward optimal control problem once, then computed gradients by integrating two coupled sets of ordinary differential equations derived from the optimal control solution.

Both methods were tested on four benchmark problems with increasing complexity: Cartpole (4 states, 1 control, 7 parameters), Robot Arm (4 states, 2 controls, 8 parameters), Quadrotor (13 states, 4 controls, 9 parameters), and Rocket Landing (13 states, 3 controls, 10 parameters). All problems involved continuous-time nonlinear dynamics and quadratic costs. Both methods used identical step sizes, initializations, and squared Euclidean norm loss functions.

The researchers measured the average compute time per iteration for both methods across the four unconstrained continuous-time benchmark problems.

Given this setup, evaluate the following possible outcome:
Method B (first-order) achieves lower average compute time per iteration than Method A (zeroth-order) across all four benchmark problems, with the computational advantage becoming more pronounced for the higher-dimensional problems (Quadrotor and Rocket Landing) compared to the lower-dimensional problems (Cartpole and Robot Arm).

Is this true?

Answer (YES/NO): NO